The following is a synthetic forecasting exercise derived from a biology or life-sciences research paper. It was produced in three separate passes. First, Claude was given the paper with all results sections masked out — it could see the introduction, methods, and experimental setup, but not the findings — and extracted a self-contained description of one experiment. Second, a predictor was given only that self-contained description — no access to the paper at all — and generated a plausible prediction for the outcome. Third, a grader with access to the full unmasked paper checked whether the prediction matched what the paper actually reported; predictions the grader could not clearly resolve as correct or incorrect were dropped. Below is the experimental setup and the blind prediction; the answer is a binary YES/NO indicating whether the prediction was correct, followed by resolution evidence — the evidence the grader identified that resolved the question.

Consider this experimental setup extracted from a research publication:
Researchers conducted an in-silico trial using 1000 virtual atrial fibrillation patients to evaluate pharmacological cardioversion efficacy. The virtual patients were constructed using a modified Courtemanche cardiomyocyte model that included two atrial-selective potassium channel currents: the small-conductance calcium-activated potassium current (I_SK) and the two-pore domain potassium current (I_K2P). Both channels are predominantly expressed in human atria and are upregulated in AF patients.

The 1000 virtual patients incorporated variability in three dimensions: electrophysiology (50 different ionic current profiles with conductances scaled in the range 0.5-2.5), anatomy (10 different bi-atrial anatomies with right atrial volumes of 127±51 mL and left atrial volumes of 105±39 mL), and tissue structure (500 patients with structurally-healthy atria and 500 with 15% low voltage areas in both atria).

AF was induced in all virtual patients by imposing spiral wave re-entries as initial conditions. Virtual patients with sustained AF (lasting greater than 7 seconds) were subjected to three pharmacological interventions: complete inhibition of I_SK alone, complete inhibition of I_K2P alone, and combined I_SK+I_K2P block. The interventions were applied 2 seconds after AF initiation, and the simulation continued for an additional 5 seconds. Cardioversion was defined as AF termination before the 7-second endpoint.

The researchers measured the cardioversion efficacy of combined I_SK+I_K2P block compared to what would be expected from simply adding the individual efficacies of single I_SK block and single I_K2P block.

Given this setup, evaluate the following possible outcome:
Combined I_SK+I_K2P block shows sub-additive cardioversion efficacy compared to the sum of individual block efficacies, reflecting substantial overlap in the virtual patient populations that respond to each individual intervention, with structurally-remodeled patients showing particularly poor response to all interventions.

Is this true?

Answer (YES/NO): NO